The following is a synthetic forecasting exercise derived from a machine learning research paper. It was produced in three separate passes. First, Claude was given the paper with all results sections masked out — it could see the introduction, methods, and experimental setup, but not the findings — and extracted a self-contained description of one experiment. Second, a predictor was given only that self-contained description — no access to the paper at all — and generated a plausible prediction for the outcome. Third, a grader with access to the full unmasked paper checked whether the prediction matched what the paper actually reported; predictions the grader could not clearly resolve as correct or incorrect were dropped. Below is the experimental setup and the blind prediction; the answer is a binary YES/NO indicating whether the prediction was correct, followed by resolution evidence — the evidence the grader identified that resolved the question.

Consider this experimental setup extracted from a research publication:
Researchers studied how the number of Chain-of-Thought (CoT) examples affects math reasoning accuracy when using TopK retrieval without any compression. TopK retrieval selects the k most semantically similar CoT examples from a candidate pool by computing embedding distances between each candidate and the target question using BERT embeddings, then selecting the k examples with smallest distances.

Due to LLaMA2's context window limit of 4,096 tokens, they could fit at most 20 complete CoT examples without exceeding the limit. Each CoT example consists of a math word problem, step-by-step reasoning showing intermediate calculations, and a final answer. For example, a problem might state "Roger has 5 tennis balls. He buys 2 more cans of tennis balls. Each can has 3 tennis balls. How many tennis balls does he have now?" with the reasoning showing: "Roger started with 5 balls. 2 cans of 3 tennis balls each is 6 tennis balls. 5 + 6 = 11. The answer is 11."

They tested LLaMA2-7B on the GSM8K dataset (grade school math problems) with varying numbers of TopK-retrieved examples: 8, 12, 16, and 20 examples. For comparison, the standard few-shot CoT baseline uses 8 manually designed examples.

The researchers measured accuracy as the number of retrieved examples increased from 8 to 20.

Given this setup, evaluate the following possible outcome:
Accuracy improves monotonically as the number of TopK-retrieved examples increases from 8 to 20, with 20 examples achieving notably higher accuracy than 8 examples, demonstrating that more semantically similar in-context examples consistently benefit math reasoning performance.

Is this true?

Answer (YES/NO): NO